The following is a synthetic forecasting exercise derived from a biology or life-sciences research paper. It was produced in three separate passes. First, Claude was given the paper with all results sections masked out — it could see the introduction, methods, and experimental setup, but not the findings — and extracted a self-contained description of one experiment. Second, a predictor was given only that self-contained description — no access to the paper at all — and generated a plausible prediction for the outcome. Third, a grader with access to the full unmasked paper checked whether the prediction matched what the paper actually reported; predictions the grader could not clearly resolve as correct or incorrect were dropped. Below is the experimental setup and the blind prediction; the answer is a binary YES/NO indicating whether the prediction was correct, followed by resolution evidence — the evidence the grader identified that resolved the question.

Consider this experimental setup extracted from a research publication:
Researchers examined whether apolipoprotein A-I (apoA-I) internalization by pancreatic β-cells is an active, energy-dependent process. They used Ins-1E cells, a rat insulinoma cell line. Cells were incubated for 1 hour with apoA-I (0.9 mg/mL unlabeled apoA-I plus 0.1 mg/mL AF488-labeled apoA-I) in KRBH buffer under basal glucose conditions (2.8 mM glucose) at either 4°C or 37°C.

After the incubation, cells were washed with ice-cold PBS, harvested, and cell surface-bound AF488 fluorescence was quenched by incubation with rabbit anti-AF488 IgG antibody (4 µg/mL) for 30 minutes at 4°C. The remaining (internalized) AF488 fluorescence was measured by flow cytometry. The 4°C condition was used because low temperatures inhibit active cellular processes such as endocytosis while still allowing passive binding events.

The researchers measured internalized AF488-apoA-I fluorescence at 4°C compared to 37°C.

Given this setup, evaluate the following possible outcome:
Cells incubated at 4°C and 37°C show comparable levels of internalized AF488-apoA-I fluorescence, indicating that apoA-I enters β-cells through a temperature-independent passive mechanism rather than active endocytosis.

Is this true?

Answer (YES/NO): NO